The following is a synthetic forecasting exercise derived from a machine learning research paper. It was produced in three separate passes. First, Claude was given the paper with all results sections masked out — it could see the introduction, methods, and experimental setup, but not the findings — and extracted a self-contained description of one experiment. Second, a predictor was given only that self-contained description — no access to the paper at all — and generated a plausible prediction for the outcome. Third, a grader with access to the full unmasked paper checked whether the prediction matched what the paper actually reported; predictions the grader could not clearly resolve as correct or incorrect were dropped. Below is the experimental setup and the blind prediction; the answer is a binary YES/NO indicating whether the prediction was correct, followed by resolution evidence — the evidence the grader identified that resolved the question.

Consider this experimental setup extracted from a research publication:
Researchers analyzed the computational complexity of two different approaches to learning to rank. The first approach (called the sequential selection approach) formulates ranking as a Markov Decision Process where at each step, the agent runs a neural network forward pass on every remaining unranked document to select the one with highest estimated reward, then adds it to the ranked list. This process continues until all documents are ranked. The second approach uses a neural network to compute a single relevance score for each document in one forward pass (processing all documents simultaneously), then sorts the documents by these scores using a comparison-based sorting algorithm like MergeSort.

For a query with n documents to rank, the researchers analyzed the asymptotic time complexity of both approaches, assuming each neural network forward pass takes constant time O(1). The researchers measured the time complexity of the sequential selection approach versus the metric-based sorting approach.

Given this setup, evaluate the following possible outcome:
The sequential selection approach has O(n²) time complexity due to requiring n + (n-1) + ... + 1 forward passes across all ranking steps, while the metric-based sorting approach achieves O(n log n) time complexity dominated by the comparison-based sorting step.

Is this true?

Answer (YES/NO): YES